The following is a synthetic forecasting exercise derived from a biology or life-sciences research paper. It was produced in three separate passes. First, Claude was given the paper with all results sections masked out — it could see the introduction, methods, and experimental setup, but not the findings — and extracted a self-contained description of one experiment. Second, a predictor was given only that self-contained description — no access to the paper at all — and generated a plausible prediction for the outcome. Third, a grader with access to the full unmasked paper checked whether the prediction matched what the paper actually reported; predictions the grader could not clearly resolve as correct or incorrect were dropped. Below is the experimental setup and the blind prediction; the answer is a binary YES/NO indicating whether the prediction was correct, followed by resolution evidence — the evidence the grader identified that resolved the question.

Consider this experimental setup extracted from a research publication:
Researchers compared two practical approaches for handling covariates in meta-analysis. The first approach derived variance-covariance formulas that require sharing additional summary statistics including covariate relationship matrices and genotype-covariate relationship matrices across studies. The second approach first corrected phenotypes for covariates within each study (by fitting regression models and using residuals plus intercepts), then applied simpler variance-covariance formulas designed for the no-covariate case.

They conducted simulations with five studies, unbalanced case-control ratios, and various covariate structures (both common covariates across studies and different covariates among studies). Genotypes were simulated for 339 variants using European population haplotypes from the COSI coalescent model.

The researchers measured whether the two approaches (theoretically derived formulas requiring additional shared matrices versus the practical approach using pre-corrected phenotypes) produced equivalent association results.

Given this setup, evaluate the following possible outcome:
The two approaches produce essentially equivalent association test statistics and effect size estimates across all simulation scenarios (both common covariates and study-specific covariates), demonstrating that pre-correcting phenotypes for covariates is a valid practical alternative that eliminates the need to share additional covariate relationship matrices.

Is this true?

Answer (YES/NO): YES